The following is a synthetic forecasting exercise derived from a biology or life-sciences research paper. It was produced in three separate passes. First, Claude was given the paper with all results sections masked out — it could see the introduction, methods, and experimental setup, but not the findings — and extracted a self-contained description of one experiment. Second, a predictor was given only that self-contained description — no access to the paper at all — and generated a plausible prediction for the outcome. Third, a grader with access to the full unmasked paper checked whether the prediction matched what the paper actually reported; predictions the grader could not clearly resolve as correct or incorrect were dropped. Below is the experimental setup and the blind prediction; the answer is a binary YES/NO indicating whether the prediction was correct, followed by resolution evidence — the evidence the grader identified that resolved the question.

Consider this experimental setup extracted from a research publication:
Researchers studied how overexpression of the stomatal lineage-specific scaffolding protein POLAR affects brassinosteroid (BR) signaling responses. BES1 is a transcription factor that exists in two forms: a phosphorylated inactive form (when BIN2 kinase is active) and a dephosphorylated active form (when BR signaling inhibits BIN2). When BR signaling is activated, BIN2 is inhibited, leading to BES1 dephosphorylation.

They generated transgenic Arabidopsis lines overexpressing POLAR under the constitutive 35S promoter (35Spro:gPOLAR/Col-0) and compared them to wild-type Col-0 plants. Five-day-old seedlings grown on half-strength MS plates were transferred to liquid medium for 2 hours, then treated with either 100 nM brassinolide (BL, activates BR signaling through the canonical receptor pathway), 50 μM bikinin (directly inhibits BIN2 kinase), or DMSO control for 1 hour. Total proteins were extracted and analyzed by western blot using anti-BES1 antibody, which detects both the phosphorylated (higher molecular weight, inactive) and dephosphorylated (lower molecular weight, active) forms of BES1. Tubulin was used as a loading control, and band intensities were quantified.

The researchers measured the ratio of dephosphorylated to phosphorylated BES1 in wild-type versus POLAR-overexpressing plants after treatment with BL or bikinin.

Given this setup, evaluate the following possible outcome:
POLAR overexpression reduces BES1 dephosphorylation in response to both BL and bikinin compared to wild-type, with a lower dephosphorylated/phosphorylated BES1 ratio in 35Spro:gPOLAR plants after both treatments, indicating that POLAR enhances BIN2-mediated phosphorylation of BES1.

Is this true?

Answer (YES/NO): NO